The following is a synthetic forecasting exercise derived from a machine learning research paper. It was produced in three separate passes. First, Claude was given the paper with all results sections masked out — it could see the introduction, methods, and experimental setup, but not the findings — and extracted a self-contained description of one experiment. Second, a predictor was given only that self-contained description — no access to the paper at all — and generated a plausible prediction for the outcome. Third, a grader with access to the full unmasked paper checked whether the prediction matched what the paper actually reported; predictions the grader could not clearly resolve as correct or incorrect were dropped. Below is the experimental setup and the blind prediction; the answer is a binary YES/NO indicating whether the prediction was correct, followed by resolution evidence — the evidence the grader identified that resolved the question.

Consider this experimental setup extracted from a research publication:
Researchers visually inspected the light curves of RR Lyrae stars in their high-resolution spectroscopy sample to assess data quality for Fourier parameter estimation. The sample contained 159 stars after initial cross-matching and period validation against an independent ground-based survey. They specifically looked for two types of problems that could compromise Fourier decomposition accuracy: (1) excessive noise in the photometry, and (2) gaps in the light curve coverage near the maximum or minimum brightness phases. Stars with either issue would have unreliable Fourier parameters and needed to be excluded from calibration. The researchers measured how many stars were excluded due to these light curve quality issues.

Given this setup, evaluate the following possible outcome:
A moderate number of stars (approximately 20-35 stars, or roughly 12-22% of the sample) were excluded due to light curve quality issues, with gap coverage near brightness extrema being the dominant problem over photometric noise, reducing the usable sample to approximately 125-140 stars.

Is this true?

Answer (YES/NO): NO